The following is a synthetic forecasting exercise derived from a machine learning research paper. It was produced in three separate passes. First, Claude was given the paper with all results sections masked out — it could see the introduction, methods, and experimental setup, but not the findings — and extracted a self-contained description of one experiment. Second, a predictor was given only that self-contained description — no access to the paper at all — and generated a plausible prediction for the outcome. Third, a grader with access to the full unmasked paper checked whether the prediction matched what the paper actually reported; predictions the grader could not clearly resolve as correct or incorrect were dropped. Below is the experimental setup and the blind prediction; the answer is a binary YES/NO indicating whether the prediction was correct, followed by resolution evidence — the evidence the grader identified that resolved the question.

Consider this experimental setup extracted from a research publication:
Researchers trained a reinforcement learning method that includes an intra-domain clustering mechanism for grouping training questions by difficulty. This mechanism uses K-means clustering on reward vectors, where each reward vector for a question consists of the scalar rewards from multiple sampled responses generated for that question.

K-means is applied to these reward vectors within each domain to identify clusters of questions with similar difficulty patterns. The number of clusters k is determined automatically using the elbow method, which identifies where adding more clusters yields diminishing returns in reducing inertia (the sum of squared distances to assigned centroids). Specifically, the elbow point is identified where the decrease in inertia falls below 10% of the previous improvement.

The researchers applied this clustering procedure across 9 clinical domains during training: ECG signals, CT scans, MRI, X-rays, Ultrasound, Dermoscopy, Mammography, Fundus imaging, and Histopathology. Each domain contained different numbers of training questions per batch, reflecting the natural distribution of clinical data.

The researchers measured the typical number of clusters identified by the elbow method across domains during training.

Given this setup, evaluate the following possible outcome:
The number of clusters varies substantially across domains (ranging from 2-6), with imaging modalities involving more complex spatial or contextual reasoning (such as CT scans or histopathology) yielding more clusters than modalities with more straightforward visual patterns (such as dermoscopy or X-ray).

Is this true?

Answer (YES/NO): NO